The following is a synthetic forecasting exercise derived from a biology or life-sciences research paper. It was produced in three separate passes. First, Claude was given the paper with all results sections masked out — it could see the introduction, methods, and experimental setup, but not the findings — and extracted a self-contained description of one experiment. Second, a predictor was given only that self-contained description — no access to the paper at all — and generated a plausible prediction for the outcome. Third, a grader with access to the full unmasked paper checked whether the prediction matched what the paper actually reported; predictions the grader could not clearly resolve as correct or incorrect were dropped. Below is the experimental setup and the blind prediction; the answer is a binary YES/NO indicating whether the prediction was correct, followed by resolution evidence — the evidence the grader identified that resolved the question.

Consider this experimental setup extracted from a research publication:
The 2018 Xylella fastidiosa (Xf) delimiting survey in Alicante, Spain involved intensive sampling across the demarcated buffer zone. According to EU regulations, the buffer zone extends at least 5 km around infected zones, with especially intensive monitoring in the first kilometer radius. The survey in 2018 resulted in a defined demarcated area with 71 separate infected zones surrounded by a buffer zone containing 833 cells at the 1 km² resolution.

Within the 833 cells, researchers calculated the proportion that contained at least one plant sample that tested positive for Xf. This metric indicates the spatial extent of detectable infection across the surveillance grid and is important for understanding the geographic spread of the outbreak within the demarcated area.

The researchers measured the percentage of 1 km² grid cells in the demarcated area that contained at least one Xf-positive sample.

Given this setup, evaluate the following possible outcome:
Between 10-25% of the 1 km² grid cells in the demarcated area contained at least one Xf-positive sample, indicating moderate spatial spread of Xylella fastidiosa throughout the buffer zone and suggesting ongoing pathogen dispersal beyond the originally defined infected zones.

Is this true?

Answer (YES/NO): NO